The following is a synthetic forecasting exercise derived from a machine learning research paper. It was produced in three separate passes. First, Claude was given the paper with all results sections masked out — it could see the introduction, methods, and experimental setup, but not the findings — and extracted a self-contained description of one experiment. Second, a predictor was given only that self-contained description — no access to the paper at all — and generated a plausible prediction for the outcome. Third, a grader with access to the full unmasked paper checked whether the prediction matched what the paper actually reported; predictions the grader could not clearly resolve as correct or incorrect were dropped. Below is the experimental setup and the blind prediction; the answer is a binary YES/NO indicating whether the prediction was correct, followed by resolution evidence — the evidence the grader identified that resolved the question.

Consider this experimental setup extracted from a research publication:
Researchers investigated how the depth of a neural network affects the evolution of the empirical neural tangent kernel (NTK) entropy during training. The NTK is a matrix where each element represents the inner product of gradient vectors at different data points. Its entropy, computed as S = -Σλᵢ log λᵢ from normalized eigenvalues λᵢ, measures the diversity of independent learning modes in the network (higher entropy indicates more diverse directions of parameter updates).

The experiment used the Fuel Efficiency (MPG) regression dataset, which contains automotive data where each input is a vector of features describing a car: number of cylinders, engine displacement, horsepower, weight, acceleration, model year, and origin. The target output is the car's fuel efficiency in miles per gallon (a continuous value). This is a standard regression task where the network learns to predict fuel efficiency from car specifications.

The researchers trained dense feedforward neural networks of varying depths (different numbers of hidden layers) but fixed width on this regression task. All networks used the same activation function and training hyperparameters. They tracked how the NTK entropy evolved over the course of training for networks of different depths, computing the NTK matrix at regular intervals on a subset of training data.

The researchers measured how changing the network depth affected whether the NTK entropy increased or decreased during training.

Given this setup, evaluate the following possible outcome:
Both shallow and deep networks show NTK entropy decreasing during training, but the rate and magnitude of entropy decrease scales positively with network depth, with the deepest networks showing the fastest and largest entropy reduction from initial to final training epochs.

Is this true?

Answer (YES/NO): NO